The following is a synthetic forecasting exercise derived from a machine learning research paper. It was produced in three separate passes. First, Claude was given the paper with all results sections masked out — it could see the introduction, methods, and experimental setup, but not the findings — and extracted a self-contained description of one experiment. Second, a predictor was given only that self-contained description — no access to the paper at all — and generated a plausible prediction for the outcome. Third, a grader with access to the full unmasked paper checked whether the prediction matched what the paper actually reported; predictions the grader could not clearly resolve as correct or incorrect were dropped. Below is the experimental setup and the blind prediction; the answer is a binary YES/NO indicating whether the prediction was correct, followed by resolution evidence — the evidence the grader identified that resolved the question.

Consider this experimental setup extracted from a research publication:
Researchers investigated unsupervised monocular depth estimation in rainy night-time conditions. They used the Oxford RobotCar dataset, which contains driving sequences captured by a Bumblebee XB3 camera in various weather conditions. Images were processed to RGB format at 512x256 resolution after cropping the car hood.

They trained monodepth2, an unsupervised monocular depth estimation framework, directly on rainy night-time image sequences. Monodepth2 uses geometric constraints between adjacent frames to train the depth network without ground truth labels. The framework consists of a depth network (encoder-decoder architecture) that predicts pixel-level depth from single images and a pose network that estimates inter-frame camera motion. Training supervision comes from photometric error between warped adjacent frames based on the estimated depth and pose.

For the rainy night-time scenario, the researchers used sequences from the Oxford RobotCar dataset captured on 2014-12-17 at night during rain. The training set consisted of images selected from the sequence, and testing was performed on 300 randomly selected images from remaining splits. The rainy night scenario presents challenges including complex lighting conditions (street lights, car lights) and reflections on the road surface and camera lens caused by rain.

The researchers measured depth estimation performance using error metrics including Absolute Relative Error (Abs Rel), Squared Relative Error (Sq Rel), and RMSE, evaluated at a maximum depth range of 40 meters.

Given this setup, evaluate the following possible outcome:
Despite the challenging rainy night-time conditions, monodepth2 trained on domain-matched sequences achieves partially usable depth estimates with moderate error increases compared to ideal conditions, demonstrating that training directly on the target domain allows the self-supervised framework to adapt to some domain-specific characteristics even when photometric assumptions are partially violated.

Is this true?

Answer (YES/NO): NO